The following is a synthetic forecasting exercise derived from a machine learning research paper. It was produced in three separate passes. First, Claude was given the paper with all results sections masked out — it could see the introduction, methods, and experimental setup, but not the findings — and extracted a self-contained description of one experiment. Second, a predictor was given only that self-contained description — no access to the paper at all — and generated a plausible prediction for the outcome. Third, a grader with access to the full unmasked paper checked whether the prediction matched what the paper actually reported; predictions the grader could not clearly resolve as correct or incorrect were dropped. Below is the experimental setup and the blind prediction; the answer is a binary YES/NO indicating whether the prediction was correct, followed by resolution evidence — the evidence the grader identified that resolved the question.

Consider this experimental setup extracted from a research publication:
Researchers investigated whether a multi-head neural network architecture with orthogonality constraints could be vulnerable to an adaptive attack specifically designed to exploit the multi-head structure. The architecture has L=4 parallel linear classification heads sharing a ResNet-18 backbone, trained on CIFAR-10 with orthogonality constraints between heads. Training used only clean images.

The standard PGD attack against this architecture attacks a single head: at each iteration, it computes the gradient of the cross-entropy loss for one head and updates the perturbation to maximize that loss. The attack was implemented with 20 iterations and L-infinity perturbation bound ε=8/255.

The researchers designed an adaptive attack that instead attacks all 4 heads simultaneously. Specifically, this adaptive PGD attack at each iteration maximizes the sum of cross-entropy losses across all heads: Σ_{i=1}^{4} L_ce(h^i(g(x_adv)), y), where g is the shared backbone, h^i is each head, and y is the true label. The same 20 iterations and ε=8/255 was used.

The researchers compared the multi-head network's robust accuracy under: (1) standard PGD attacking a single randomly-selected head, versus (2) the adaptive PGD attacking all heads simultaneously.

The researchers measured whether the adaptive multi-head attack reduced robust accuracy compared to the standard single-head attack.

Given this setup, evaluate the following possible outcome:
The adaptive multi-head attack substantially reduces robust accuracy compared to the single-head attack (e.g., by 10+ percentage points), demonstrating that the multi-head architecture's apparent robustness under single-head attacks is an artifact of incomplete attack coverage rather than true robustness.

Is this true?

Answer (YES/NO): NO